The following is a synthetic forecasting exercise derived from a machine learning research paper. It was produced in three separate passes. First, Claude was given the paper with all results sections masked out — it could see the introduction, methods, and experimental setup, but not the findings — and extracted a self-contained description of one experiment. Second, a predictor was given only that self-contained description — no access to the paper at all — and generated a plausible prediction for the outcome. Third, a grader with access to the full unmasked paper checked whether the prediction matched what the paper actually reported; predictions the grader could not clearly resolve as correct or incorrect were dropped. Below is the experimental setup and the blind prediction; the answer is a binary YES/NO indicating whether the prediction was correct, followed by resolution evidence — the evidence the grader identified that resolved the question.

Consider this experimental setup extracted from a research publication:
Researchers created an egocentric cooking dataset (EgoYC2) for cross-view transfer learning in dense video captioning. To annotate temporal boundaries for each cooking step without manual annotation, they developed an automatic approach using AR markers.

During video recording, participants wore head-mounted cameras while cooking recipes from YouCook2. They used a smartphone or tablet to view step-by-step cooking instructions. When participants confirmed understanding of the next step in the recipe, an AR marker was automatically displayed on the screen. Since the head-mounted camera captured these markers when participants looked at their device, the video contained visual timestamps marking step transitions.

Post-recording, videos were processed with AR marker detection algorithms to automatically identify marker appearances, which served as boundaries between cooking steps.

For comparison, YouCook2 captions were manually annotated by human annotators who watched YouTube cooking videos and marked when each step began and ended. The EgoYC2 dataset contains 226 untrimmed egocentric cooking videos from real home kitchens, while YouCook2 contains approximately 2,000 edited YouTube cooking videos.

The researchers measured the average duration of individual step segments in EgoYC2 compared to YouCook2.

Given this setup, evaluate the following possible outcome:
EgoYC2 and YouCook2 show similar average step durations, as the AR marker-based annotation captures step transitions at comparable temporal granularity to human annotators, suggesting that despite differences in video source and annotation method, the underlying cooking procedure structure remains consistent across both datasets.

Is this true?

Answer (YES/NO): NO